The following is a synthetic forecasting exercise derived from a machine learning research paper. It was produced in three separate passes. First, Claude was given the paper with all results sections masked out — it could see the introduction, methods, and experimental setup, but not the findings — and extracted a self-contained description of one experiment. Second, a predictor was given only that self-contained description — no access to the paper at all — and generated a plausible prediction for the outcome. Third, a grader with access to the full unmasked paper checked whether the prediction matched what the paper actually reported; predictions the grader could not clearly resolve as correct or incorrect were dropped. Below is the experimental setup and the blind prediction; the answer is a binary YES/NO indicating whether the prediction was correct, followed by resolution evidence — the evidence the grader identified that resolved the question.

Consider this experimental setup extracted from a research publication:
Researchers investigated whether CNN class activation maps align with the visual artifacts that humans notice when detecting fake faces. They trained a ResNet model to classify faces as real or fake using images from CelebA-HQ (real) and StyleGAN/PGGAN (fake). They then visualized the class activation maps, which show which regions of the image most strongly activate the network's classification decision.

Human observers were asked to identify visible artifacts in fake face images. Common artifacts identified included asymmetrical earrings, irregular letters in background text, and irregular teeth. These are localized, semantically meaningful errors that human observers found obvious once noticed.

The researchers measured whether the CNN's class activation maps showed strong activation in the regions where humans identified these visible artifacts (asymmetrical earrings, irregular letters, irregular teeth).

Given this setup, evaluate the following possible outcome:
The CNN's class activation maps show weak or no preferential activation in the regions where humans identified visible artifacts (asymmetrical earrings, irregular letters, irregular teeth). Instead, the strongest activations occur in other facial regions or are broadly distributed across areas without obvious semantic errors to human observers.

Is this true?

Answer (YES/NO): YES